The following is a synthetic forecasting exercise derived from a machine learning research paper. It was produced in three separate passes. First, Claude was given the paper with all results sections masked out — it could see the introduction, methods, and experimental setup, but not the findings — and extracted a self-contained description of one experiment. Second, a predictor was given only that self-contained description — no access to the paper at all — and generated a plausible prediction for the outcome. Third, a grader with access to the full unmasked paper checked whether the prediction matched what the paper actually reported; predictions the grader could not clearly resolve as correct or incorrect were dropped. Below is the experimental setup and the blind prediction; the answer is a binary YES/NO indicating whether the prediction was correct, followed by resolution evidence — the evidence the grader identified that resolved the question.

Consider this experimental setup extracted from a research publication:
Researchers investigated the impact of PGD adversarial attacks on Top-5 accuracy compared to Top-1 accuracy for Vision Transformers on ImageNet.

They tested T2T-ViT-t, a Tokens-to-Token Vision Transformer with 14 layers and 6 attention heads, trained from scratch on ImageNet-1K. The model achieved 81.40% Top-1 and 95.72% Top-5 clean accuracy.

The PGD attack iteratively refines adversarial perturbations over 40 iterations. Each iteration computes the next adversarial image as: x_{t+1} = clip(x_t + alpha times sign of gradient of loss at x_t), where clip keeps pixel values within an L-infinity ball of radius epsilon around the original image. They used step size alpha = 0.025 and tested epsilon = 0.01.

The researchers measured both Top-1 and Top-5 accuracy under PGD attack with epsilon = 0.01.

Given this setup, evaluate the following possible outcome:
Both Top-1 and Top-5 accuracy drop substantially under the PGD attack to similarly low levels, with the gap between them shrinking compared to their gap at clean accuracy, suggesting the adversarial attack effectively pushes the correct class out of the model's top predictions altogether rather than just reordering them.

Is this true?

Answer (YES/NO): NO